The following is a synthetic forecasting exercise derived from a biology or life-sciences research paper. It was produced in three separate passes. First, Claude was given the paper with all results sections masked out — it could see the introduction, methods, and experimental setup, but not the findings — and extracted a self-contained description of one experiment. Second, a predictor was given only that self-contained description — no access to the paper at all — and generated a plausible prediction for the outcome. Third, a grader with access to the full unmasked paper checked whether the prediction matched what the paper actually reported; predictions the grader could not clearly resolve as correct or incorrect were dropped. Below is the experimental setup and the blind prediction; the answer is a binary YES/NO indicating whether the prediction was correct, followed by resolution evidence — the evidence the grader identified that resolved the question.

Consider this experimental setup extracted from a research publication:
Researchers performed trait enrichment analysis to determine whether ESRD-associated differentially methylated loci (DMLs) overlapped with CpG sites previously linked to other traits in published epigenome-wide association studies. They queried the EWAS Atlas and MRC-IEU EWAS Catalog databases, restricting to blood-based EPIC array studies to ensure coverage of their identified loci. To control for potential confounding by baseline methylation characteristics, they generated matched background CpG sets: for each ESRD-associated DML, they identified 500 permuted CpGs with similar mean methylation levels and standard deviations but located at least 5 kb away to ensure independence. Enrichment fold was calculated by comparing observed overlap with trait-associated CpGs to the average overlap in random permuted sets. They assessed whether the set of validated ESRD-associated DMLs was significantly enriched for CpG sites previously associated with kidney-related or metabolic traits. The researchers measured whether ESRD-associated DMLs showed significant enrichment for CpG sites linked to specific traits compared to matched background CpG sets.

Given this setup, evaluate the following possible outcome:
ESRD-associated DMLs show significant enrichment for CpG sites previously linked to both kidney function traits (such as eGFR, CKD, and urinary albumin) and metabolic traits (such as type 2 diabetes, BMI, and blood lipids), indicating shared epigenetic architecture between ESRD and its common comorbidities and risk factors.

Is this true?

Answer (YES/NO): NO